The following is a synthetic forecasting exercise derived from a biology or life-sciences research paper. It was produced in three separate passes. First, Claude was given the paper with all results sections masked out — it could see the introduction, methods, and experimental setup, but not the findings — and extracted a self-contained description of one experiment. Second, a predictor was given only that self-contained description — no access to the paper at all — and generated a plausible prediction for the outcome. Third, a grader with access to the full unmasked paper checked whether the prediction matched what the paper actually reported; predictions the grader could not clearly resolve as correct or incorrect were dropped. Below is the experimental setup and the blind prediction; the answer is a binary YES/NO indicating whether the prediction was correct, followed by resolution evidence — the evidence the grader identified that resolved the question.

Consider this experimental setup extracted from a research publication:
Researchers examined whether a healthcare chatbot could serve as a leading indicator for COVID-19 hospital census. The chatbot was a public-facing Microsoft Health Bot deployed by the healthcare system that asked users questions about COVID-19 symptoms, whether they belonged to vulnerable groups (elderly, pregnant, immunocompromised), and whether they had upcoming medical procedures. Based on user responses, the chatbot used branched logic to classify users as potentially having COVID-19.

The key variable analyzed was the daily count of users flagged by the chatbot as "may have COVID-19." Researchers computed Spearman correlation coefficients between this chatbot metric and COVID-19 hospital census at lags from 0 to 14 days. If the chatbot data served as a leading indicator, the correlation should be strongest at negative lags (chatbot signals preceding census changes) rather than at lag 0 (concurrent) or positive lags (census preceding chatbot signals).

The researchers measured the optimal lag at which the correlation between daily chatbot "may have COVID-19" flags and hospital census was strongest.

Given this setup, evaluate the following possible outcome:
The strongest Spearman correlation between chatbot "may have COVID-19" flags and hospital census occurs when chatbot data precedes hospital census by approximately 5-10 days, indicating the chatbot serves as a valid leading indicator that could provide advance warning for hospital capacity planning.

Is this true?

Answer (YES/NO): NO